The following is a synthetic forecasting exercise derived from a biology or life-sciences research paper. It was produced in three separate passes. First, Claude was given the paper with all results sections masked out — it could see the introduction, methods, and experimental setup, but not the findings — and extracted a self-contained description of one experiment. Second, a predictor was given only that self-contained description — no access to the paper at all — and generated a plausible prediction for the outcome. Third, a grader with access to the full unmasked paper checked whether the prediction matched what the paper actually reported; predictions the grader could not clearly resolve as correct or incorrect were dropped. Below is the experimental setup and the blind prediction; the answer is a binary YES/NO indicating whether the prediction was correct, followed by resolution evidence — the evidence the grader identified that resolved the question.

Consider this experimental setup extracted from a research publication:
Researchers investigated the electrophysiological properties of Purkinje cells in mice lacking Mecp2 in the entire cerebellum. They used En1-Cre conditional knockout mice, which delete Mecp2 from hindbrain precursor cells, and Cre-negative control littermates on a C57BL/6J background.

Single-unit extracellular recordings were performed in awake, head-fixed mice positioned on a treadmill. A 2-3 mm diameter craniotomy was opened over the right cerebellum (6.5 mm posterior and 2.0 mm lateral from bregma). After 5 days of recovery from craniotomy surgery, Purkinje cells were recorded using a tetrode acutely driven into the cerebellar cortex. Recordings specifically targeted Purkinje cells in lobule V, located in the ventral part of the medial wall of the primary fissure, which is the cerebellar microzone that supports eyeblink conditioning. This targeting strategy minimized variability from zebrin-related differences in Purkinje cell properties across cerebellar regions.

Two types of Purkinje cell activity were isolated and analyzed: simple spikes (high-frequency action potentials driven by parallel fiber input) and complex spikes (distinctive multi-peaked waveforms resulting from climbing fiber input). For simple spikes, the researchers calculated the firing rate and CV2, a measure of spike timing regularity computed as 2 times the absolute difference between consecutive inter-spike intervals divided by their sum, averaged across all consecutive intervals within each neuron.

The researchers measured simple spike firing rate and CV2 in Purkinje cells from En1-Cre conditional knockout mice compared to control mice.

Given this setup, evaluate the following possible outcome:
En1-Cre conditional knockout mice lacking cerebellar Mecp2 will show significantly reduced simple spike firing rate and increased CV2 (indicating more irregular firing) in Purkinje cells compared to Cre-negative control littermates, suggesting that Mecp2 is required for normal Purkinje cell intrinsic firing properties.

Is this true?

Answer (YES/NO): NO